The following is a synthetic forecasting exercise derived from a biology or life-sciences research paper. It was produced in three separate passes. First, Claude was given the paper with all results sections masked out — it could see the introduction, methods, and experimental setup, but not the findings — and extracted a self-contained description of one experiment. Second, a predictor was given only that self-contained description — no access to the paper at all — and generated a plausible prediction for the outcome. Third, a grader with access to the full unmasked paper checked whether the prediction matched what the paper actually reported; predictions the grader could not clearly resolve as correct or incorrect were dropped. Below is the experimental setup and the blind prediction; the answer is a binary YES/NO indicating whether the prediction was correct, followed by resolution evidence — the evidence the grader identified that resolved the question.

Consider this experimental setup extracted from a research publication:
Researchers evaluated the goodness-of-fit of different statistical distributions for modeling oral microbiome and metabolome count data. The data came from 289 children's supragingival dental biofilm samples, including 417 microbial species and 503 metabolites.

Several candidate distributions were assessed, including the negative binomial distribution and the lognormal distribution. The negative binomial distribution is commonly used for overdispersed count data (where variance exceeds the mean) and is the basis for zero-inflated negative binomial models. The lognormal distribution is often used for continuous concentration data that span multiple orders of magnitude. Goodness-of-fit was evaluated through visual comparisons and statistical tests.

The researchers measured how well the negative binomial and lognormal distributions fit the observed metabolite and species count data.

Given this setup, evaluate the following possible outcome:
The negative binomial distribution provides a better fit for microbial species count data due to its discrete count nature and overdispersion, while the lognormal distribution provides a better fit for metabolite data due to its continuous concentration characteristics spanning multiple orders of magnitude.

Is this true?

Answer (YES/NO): NO